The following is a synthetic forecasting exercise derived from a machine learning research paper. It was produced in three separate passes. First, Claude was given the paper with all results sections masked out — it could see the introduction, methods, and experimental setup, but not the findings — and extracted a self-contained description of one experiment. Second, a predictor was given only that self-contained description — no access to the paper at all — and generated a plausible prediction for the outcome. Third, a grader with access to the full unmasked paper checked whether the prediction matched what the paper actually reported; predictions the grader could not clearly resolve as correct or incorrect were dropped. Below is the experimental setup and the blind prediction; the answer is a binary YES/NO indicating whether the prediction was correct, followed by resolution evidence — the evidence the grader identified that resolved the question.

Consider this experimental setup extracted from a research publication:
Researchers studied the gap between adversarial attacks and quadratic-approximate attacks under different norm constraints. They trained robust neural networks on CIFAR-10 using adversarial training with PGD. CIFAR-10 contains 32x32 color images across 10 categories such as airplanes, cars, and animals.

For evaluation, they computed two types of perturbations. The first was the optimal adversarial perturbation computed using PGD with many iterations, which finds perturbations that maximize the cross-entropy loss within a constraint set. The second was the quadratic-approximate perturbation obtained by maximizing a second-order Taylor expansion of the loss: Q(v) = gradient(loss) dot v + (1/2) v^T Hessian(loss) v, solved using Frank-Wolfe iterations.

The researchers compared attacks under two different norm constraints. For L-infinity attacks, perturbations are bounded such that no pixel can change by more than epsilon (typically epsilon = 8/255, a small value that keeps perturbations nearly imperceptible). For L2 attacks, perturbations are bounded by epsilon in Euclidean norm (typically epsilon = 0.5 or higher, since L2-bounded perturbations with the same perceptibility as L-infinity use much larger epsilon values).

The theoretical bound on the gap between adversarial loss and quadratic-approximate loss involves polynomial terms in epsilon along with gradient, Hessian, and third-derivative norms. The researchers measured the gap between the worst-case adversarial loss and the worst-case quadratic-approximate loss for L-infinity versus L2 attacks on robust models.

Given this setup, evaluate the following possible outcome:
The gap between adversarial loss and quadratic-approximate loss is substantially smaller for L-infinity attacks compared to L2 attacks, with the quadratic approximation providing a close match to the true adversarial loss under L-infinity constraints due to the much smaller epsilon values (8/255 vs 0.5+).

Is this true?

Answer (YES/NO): YES